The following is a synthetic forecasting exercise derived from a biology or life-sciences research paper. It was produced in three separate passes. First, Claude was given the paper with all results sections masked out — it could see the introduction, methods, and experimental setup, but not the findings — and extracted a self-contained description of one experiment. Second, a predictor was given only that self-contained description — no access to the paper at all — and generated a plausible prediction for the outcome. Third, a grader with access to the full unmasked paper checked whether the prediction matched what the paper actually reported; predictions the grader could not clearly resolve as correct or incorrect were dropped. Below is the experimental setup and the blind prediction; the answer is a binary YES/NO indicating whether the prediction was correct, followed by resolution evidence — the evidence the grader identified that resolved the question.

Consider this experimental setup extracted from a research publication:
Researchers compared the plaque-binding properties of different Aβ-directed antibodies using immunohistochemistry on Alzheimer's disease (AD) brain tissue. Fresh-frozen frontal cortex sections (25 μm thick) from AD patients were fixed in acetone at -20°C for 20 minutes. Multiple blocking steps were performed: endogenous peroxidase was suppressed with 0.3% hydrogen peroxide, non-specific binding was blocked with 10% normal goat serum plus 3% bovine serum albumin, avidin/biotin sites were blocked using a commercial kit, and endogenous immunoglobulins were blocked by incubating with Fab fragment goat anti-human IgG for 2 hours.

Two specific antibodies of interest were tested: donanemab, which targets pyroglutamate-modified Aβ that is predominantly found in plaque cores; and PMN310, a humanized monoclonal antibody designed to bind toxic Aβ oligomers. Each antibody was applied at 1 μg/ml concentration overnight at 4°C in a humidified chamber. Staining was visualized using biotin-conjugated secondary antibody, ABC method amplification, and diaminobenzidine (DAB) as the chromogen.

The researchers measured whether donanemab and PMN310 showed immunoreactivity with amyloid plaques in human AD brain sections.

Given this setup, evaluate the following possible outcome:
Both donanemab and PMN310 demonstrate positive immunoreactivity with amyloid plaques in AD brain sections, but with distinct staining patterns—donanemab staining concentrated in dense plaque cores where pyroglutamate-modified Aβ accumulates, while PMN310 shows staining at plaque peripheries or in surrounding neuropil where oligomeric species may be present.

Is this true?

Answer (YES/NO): NO